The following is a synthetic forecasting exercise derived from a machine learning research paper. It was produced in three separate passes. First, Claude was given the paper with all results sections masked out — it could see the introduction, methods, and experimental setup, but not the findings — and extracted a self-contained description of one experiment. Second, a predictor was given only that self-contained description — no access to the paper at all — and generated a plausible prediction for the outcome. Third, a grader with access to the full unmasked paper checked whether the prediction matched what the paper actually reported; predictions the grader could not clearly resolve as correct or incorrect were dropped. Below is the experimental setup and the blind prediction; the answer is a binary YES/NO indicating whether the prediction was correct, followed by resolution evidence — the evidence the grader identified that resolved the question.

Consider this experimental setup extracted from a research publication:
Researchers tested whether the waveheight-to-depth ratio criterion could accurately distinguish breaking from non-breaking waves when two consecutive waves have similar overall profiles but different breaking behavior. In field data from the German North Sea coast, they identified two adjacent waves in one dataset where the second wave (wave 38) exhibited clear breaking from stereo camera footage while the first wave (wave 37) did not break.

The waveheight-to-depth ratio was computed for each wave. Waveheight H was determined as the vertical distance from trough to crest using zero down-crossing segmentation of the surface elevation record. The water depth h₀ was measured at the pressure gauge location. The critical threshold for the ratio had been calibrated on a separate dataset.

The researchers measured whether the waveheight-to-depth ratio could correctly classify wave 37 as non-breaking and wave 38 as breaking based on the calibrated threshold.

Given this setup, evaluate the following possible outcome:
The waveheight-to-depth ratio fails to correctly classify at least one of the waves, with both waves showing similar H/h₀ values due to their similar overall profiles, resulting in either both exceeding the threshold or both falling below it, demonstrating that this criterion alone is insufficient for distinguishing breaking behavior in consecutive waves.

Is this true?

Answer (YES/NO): NO